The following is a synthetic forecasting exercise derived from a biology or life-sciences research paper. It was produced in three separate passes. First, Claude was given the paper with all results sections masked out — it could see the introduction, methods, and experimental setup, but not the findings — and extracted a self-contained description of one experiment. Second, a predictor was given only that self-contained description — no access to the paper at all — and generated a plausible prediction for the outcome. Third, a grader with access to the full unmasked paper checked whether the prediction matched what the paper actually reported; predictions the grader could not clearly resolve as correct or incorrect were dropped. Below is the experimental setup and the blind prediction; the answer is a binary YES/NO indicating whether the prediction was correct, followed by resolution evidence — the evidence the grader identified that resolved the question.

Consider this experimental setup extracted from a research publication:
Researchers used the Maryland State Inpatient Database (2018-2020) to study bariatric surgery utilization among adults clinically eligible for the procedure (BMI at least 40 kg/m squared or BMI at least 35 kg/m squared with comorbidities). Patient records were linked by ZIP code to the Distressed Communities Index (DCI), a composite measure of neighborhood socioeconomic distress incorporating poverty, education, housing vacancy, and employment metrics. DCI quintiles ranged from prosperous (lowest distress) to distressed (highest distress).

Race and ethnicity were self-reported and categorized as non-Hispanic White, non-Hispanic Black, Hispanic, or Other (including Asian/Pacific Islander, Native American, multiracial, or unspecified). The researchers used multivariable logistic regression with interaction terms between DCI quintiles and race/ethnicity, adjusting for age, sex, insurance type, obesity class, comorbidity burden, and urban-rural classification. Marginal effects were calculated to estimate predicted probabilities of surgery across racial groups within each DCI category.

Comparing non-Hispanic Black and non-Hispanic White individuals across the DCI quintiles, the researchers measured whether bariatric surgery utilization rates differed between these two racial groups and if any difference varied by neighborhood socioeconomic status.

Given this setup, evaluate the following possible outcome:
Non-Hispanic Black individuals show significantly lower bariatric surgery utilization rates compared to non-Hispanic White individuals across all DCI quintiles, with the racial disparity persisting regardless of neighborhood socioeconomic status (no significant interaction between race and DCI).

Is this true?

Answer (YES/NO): NO